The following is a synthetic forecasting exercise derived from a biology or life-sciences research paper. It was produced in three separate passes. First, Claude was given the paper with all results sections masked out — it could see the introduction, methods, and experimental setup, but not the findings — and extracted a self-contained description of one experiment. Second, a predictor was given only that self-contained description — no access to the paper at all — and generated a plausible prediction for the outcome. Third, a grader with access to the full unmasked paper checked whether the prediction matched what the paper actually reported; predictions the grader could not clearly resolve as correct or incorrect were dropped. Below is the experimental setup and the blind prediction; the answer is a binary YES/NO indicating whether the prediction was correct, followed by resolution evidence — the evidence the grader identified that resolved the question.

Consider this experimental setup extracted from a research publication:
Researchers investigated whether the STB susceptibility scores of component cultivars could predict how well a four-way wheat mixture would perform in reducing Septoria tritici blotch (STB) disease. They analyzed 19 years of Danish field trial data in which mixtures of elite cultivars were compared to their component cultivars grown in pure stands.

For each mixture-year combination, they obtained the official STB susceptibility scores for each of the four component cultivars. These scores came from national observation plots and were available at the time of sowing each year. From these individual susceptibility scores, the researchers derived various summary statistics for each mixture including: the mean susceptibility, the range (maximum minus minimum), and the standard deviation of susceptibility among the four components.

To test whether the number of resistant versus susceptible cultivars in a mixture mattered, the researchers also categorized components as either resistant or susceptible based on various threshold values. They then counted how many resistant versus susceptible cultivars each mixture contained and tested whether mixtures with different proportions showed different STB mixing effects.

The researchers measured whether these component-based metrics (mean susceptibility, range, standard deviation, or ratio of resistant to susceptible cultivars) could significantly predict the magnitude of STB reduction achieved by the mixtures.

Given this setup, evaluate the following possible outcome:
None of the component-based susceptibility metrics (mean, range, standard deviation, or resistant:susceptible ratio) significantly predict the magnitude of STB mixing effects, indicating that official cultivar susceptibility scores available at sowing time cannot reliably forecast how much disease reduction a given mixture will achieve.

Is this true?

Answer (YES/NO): NO